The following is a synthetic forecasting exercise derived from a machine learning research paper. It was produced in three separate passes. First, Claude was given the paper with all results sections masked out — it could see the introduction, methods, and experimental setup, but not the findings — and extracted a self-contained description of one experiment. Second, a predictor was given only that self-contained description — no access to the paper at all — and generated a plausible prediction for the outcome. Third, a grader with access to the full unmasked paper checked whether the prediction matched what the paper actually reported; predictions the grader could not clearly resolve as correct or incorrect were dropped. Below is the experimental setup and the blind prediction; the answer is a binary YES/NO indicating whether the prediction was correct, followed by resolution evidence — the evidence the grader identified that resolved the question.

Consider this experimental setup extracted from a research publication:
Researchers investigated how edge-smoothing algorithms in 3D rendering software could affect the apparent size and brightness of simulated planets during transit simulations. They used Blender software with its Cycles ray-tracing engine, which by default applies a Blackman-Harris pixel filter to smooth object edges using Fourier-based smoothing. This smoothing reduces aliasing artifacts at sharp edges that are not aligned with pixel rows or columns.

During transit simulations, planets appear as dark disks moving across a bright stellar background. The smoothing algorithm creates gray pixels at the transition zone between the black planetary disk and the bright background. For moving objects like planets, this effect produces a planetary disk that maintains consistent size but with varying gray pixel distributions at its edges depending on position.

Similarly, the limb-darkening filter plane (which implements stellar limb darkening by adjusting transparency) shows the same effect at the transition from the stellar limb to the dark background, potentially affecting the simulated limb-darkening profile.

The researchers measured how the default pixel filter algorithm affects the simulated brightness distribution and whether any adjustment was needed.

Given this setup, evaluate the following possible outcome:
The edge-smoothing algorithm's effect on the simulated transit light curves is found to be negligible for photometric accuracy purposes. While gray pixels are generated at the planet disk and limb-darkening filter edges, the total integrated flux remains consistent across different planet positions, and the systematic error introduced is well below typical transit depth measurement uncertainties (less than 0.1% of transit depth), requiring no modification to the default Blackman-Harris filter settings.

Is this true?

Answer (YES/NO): NO